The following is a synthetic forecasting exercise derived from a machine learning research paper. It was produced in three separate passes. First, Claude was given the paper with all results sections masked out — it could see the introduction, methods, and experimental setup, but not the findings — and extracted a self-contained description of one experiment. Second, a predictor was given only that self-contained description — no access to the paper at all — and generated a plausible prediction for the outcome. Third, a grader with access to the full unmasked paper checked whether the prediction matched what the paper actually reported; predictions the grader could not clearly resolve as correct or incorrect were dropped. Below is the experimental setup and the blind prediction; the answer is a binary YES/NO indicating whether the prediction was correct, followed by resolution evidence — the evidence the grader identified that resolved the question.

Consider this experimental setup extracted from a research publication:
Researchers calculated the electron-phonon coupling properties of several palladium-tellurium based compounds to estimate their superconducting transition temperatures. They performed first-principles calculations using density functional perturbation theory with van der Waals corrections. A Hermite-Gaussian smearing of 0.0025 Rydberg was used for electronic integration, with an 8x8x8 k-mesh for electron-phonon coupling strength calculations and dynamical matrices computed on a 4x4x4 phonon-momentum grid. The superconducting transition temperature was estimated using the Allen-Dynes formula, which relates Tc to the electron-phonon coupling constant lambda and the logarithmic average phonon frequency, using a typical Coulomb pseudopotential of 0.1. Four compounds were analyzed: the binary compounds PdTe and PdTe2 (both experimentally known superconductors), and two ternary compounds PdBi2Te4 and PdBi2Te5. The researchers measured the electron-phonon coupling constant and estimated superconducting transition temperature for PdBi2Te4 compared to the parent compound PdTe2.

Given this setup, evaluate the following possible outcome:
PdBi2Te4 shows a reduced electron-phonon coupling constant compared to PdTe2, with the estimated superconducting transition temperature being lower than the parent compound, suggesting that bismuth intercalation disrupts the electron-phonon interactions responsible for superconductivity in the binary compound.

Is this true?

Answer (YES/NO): NO